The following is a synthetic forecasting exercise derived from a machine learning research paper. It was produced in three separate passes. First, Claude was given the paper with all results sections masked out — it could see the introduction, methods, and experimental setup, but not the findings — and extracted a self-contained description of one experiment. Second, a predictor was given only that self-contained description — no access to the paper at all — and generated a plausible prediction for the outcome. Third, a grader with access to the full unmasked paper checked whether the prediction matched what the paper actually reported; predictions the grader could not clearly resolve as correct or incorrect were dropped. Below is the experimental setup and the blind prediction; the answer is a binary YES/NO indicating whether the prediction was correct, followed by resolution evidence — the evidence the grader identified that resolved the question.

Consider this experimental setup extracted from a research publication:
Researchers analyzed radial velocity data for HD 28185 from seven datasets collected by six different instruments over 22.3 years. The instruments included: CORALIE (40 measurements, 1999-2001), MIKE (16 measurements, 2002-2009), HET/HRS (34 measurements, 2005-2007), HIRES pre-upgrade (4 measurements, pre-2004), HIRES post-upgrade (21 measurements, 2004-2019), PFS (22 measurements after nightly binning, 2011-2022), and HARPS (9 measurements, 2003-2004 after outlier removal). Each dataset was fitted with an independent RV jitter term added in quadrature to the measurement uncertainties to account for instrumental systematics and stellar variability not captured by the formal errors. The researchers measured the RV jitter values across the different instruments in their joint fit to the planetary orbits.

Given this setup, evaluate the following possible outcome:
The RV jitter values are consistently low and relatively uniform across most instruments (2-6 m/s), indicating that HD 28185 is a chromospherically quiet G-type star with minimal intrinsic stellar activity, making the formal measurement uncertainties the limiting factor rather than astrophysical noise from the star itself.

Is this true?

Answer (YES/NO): NO